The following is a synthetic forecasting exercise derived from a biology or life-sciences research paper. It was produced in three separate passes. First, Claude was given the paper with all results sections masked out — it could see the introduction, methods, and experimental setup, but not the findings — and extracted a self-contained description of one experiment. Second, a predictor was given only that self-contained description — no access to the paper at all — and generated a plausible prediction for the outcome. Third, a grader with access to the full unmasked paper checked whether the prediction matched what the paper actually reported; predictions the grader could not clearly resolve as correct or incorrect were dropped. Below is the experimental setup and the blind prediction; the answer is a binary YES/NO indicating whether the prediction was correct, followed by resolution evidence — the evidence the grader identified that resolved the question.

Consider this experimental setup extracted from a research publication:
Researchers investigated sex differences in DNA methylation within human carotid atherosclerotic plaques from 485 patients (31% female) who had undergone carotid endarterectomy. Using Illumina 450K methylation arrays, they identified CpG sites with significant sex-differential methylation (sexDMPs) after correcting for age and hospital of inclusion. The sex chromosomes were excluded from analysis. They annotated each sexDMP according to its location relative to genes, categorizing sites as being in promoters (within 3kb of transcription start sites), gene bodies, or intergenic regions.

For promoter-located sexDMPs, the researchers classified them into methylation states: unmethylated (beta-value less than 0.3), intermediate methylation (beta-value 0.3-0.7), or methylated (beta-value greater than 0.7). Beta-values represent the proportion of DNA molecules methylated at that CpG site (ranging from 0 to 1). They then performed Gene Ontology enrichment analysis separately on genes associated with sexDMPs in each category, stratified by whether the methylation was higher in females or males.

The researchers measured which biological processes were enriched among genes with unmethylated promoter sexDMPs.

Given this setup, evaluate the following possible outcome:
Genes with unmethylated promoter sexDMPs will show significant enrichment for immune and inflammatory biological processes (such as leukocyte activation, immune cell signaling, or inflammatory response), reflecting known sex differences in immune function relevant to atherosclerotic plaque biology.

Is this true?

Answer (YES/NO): NO